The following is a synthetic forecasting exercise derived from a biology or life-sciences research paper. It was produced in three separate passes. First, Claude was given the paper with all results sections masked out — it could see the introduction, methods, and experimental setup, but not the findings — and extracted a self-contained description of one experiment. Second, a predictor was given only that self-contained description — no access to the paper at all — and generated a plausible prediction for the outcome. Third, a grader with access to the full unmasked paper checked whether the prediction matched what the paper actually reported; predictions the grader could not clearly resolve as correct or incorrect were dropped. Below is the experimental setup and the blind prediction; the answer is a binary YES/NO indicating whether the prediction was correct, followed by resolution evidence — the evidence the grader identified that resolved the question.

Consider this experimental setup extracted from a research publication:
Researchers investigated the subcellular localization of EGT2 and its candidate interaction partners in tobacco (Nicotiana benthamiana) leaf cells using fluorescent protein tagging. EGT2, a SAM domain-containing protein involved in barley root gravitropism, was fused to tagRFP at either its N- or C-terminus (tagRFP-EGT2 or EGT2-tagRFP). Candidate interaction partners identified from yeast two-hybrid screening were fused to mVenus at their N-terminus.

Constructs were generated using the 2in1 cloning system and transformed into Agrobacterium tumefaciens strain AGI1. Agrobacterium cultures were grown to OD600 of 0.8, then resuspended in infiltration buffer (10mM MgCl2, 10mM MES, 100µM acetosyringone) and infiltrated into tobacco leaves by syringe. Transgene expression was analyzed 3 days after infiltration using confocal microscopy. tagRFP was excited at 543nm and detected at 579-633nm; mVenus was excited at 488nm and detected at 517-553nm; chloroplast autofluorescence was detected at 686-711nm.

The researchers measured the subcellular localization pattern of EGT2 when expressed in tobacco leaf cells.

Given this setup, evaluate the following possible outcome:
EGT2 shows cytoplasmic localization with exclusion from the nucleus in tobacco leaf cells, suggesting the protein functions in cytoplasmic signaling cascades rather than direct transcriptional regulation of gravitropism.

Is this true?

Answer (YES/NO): NO